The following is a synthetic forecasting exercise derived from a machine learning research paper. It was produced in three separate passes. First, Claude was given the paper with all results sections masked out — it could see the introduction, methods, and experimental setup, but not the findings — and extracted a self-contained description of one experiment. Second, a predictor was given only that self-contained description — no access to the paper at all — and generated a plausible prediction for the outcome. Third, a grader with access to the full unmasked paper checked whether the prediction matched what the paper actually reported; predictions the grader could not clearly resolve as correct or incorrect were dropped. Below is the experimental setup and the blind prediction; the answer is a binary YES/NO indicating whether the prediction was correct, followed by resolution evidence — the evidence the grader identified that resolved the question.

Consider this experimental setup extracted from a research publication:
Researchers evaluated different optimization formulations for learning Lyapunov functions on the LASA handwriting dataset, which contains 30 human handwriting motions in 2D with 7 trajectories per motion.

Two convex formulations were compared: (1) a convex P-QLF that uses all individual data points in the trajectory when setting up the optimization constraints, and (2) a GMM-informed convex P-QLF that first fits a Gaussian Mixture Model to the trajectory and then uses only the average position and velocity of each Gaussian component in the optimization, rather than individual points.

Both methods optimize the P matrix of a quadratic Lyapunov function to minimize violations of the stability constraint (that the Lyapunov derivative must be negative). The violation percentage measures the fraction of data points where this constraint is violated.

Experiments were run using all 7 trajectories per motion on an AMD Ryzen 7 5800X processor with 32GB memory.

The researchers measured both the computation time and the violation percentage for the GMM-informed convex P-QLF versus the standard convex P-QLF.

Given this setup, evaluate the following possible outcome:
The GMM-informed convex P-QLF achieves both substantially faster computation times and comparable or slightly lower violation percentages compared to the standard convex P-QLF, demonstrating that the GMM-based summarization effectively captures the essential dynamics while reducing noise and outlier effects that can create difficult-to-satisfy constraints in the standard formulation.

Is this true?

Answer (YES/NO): NO